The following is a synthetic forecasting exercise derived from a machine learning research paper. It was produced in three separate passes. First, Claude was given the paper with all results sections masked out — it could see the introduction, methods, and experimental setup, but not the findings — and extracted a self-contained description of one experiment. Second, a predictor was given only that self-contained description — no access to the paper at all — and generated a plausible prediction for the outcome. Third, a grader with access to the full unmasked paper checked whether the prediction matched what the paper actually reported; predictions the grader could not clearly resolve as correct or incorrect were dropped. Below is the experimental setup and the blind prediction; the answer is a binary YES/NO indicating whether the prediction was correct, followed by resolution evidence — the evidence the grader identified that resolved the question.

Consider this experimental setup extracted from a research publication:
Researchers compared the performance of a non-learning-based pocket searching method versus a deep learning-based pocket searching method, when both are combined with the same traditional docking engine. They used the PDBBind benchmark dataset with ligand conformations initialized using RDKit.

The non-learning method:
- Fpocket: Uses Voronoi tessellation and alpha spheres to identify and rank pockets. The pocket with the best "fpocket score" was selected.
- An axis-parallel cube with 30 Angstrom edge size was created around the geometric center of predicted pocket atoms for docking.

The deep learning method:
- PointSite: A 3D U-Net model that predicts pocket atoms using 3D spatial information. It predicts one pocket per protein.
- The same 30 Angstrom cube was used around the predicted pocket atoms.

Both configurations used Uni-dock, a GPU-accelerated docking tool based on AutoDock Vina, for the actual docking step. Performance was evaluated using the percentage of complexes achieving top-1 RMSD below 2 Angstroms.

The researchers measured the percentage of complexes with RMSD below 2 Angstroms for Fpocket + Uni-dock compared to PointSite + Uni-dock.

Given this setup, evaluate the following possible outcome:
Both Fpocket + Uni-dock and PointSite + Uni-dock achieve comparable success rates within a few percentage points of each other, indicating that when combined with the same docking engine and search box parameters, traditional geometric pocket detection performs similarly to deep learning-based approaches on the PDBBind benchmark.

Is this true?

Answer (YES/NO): NO